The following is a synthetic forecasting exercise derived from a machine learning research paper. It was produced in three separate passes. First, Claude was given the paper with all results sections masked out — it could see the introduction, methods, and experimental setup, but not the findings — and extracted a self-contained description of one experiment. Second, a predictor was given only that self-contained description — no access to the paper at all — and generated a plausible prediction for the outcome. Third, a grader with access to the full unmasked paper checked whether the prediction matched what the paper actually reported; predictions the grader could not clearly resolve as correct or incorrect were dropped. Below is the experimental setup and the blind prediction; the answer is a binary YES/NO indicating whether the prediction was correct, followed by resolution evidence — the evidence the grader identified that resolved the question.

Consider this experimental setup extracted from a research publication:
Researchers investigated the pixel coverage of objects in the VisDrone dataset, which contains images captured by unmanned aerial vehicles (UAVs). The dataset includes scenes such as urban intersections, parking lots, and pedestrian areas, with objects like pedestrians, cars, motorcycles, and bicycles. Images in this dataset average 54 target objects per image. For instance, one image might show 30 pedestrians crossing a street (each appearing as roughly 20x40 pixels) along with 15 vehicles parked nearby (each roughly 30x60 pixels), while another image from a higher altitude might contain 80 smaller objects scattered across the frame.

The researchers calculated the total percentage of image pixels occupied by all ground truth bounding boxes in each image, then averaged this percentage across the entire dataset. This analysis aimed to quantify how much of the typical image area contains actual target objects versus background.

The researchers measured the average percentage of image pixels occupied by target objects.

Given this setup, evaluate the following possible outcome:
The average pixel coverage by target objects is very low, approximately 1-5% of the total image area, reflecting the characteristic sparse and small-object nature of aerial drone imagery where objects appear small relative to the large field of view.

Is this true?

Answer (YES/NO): NO